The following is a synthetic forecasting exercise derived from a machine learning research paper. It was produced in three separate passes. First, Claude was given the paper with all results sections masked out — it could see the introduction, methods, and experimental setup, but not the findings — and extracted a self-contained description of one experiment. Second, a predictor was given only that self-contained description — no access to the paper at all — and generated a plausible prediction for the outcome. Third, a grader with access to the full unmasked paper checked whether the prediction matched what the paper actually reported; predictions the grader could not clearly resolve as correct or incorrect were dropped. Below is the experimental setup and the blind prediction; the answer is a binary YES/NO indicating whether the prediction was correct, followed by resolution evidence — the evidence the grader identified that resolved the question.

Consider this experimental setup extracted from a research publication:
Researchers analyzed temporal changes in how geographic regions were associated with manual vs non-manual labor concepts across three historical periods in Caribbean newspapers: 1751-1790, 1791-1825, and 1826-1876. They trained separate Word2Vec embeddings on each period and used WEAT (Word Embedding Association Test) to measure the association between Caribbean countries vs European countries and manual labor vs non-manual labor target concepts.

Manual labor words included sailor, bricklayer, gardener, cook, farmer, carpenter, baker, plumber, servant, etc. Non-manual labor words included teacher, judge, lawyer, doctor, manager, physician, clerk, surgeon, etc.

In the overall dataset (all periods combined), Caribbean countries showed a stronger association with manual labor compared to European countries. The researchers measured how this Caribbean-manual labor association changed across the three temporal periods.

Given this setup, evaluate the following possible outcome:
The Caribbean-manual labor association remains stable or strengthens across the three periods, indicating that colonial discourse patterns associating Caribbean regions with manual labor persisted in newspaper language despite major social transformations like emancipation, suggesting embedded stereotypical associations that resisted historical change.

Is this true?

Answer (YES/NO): NO